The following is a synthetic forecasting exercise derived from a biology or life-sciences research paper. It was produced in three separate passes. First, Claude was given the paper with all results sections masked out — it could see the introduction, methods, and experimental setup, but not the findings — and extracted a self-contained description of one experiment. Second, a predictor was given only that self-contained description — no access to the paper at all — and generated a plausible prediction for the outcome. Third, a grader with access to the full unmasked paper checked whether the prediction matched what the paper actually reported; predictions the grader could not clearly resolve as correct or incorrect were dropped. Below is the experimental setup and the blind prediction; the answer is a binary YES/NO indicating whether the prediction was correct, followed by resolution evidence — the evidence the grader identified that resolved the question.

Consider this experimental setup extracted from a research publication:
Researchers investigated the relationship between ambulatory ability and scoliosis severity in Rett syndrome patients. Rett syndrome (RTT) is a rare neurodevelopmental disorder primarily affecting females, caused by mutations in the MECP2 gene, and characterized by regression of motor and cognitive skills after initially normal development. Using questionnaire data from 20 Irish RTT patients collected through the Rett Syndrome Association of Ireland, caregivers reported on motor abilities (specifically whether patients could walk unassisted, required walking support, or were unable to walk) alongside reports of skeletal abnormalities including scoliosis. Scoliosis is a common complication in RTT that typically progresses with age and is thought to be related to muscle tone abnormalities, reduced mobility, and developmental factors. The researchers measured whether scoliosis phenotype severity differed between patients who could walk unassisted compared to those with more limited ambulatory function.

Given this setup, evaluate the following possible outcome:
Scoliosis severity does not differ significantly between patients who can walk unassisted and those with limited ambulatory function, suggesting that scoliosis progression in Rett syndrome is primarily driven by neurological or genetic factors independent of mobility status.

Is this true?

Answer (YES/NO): NO